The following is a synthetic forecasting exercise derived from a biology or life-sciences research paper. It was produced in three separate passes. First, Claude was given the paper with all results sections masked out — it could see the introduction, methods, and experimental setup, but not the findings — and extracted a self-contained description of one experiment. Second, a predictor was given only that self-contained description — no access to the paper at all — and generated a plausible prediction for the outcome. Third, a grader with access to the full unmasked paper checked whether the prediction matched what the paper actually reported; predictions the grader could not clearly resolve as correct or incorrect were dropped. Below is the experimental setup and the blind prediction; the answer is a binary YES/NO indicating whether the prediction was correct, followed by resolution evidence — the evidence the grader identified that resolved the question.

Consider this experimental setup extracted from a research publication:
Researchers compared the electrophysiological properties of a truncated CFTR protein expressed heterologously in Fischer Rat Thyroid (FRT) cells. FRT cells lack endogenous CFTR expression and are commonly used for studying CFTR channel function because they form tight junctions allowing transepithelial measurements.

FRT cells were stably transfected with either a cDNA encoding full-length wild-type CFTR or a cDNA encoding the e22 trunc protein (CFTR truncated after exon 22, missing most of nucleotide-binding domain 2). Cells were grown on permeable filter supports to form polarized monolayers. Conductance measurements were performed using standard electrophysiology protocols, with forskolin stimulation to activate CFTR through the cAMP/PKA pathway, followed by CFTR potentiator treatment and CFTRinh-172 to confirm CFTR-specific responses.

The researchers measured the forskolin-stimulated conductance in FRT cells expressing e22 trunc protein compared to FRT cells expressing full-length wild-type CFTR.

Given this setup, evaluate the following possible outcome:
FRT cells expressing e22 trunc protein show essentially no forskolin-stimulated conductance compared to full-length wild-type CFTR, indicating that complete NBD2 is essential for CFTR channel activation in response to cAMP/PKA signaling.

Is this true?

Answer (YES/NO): NO